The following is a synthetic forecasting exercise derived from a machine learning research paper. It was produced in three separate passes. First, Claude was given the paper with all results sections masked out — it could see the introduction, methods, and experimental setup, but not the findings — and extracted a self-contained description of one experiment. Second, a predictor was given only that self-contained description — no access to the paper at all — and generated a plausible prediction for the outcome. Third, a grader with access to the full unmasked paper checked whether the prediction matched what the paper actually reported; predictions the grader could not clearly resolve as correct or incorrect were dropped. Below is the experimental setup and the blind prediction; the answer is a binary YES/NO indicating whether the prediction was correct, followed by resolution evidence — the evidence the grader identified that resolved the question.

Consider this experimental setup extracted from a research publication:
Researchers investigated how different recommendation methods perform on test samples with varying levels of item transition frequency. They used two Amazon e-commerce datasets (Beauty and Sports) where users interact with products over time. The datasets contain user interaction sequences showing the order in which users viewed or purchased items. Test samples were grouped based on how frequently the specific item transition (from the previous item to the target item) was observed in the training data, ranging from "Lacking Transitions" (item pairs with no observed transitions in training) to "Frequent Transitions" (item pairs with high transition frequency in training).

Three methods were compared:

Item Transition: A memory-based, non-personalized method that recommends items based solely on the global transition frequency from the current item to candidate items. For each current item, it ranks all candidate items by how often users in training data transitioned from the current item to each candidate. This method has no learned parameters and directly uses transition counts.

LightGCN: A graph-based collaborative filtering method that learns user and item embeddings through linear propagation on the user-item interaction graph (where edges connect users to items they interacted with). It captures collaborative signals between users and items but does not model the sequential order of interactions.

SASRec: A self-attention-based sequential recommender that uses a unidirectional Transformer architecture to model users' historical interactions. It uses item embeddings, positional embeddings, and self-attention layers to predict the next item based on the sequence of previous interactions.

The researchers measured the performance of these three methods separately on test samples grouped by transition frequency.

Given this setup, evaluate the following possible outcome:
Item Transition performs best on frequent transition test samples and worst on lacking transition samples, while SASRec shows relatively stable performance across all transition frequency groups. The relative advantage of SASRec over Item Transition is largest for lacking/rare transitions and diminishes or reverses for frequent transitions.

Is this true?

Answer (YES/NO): YES